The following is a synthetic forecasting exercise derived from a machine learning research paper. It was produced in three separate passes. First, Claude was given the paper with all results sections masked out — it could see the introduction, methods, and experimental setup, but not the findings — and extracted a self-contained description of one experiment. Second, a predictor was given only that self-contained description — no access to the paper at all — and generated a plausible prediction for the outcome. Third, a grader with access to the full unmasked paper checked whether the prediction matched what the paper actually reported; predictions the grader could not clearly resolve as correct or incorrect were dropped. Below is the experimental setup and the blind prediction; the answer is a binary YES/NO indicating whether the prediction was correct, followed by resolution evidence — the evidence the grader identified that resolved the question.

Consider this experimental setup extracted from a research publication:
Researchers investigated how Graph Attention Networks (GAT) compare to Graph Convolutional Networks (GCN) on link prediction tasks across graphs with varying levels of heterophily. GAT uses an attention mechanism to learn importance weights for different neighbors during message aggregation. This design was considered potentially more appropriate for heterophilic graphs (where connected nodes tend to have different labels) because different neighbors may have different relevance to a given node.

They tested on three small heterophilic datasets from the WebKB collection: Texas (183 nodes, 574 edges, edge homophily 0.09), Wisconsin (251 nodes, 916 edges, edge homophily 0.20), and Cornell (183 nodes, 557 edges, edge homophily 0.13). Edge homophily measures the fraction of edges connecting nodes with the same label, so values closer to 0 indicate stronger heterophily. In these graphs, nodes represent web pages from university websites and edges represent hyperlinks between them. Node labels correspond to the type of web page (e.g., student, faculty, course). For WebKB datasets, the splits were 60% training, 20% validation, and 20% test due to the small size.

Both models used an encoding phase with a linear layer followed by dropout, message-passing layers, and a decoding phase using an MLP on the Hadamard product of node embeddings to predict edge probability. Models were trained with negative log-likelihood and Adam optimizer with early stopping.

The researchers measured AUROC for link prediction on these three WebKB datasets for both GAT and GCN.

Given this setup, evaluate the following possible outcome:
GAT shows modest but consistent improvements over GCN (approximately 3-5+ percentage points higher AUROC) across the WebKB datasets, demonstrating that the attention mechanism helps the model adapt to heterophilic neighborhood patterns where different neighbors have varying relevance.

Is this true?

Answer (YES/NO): NO